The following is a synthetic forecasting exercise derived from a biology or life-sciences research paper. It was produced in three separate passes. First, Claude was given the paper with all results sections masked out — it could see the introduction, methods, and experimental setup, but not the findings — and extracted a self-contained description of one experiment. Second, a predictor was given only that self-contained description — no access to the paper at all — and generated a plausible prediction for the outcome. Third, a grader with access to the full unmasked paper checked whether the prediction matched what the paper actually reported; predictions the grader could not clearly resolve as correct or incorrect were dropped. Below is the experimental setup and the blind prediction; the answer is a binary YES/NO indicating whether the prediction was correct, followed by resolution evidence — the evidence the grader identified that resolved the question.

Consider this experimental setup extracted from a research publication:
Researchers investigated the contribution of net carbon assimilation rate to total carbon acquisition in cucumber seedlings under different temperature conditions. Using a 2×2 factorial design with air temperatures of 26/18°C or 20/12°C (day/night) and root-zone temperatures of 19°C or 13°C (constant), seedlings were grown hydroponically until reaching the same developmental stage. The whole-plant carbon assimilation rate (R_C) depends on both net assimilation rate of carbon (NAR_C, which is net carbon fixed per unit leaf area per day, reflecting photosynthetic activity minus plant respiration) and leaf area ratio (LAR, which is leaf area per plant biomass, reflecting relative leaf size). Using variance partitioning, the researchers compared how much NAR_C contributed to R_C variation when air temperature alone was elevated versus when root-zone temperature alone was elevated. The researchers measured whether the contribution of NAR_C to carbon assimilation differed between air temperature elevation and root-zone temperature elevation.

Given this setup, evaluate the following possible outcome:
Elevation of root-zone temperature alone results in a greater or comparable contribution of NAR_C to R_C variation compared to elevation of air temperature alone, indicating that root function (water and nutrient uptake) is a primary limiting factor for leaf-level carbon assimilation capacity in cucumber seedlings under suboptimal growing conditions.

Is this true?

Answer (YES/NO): NO